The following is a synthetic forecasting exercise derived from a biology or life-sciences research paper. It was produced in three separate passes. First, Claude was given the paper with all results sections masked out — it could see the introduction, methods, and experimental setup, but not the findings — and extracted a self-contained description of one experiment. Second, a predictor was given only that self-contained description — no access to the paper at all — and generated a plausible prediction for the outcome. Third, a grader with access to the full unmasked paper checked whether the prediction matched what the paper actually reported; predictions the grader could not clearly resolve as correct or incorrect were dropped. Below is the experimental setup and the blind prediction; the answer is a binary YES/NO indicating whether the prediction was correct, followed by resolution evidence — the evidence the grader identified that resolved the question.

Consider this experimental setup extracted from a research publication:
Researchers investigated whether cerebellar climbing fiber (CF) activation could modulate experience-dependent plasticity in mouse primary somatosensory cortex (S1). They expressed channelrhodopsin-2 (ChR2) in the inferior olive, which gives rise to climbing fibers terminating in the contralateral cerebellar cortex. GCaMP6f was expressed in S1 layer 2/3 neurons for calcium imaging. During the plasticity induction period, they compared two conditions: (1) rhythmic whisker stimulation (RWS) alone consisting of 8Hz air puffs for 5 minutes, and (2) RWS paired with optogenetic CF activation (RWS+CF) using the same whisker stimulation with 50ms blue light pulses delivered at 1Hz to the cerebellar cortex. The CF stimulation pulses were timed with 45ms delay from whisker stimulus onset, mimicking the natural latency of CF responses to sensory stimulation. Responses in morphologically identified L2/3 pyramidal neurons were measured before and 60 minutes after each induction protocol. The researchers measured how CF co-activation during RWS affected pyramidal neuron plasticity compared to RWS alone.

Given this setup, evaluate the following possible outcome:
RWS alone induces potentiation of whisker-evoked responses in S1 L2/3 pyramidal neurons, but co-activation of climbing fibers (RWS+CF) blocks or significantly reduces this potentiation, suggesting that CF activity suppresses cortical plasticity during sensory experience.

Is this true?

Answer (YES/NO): YES